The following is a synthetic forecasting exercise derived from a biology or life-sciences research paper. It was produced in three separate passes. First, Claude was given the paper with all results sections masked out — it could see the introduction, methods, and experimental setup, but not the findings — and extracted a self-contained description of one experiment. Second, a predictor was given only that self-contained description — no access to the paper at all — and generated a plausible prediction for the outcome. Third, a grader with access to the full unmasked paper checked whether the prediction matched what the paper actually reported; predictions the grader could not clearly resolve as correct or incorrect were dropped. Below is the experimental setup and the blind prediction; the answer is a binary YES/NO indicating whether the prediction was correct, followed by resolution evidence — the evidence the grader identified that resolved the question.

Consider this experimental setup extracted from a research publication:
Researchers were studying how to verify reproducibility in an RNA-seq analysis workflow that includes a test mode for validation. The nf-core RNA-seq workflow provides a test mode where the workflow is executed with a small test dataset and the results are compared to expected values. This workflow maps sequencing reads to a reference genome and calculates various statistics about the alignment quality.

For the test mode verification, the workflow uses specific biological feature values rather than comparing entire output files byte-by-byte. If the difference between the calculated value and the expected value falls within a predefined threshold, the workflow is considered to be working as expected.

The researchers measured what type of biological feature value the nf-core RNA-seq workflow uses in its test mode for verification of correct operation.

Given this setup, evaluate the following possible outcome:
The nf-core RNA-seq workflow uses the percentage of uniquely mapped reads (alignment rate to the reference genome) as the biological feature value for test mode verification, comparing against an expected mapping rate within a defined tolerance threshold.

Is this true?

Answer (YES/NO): NO